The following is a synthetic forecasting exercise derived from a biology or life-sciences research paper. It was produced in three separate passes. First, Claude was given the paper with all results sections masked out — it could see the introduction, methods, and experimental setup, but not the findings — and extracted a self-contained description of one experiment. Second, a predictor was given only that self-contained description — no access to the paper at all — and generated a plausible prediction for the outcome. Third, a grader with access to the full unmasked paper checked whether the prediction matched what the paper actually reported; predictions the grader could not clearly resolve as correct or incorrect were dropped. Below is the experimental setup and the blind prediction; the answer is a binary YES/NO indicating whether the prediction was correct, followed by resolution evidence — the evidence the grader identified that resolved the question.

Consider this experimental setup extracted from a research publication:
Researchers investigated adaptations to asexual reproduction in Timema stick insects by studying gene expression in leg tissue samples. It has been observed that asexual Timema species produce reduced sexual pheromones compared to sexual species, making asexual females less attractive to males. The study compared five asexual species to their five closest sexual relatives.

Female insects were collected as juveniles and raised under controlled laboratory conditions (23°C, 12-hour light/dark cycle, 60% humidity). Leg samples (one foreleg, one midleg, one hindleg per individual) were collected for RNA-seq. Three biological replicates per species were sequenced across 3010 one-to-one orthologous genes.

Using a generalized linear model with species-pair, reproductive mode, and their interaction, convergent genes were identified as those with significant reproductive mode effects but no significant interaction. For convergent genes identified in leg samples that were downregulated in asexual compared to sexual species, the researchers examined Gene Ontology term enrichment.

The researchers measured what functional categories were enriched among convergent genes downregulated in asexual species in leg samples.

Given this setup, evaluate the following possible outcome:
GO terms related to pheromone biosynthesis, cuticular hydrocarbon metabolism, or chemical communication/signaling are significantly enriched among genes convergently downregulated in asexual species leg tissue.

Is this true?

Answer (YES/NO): NO